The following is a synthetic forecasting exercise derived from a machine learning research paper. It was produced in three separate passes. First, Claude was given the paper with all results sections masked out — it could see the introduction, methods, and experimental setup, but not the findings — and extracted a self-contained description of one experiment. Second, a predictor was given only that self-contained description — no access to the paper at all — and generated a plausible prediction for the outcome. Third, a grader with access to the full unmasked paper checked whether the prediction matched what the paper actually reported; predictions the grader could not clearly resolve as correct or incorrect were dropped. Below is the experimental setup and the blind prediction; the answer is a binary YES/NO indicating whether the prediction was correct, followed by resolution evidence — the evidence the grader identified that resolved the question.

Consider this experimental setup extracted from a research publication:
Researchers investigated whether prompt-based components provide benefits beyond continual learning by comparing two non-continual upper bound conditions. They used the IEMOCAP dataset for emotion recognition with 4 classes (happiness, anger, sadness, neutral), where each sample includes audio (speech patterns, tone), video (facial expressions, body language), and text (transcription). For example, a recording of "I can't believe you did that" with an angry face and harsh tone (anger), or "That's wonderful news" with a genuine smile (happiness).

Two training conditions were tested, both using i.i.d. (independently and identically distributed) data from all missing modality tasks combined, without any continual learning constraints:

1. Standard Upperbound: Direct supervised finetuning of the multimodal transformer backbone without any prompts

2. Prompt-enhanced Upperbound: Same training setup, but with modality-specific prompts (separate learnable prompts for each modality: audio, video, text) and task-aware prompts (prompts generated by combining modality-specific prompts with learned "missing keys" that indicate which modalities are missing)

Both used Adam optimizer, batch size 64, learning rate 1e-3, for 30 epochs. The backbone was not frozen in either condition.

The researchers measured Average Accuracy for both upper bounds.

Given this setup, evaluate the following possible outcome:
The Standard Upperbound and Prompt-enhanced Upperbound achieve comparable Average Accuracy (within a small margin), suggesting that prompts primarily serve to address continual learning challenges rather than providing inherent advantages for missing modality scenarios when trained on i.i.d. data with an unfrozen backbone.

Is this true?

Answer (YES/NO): NO